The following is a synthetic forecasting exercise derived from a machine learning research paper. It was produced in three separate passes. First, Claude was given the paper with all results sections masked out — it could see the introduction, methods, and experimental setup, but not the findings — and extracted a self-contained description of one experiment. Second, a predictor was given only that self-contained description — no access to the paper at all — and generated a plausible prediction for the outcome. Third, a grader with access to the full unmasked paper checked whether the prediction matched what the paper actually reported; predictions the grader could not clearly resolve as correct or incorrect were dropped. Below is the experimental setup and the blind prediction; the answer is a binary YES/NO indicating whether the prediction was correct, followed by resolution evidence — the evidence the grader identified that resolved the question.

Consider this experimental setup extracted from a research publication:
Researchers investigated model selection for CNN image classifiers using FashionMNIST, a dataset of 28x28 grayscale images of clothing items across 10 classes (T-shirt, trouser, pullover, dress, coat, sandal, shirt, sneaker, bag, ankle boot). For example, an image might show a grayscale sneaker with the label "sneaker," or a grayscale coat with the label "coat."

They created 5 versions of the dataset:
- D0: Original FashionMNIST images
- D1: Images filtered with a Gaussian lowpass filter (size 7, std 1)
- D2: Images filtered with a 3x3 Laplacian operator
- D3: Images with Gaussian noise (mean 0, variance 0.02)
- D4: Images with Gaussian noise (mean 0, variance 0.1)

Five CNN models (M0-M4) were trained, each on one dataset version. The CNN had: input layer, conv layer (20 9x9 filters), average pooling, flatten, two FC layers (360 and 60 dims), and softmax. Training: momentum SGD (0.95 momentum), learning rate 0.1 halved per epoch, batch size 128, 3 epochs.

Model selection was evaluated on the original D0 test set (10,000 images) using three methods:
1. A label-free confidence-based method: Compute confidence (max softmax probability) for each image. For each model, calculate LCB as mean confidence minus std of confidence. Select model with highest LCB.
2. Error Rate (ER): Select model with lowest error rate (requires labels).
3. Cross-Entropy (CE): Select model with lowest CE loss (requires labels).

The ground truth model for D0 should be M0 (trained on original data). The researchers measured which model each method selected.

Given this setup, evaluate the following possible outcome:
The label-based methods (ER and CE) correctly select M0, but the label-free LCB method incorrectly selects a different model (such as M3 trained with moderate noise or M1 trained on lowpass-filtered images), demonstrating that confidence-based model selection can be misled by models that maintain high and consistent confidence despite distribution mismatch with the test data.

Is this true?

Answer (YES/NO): YES